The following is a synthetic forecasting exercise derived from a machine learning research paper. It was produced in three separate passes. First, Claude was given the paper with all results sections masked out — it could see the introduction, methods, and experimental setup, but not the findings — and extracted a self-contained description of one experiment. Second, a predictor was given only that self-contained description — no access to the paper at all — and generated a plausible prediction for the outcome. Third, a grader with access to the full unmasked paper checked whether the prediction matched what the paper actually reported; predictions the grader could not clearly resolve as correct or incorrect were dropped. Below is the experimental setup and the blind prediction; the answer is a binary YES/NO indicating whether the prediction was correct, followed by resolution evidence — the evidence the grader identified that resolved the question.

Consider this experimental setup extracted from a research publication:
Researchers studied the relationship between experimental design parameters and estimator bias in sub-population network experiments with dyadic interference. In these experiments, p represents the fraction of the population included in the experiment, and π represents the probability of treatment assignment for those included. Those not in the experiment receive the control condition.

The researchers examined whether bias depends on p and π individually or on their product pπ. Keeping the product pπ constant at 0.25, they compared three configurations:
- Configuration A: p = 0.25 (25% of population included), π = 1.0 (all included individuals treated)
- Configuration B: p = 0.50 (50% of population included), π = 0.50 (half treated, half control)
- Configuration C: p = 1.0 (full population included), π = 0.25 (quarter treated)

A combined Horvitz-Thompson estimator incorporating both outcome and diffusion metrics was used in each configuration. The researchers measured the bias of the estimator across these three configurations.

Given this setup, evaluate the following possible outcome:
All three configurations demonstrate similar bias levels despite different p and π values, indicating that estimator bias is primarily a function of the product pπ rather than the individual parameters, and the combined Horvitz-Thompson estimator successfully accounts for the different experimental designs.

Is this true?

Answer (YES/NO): YES